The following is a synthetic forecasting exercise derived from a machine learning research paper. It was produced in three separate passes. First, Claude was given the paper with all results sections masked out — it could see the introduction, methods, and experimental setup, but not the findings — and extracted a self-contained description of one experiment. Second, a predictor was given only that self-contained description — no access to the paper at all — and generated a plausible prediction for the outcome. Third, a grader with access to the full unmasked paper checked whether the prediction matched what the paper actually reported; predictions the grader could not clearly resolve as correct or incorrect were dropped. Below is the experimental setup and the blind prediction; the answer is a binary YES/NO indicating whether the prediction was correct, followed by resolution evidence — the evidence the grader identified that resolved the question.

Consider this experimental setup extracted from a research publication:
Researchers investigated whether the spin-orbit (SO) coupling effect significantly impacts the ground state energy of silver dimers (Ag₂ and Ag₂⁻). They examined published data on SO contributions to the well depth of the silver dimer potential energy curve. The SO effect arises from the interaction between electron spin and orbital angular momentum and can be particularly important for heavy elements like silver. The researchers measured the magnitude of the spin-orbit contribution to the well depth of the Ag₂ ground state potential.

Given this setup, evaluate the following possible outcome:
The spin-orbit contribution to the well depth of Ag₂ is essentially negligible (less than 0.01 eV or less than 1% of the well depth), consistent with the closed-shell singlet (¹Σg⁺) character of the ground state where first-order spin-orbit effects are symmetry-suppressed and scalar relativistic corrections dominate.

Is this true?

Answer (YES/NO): YES